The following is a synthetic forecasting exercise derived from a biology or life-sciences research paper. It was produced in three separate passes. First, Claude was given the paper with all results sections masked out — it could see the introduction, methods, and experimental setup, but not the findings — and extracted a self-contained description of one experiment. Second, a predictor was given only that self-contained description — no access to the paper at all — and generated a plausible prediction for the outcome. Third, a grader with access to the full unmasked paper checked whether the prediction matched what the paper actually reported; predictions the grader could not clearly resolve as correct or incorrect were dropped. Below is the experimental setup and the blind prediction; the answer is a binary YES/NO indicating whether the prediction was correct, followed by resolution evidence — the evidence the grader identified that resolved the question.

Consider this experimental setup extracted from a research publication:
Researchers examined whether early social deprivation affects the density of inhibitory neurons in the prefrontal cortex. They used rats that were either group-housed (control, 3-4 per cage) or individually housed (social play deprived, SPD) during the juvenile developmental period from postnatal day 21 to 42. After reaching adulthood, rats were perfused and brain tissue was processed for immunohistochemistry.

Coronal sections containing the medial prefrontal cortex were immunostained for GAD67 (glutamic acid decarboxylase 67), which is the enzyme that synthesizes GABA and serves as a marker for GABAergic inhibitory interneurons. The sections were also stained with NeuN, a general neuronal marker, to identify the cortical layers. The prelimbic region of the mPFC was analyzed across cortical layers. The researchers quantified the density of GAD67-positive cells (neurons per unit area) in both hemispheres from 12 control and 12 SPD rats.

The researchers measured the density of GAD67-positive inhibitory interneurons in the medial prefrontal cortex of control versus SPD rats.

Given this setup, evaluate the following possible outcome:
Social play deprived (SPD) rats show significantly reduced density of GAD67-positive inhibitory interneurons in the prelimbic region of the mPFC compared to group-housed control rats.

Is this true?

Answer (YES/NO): YES